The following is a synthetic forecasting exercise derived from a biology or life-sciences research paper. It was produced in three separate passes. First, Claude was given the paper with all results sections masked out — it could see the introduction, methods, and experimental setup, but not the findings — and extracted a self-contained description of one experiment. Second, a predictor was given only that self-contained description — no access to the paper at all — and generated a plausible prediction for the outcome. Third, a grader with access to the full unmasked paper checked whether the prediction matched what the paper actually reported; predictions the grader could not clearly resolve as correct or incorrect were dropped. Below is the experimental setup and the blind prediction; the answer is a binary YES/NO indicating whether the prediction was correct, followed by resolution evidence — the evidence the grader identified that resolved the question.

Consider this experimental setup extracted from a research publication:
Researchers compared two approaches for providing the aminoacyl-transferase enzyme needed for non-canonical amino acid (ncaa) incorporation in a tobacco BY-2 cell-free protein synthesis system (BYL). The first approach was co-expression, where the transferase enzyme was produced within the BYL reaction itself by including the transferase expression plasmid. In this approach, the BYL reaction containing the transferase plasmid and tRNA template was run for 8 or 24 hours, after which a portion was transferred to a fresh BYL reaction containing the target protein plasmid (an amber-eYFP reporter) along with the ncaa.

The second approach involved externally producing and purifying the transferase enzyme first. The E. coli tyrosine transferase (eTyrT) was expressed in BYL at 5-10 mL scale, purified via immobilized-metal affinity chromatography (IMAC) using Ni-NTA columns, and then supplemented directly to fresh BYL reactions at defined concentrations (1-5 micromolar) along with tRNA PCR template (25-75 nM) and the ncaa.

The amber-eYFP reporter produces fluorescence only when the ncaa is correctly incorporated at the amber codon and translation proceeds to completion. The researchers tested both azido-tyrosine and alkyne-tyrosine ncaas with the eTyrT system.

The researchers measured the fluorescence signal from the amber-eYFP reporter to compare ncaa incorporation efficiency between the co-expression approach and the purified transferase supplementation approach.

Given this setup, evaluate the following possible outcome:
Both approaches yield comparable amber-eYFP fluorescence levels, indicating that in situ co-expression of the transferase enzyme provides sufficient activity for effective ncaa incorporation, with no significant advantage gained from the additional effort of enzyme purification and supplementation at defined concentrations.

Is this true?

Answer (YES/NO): NO